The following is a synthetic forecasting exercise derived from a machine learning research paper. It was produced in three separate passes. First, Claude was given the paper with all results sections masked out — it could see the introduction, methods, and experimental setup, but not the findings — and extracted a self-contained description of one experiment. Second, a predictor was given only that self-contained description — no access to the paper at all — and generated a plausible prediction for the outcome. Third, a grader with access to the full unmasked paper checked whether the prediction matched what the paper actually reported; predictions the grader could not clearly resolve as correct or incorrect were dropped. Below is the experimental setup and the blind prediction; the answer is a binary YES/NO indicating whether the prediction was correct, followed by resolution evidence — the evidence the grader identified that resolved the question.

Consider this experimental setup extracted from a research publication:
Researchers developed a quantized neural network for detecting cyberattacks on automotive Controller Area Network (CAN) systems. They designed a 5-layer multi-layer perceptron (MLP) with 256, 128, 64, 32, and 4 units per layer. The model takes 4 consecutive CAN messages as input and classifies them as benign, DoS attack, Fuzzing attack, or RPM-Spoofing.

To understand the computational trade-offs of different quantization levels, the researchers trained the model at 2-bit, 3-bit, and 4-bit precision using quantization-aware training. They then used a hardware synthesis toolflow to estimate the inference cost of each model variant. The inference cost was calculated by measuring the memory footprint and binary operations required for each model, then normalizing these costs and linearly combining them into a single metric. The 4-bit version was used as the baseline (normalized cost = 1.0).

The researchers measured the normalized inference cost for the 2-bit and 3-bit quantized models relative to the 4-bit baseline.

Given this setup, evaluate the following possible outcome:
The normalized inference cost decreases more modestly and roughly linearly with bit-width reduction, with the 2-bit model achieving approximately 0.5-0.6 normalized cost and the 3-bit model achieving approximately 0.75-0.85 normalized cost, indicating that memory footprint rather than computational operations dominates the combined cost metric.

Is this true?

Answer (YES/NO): NO